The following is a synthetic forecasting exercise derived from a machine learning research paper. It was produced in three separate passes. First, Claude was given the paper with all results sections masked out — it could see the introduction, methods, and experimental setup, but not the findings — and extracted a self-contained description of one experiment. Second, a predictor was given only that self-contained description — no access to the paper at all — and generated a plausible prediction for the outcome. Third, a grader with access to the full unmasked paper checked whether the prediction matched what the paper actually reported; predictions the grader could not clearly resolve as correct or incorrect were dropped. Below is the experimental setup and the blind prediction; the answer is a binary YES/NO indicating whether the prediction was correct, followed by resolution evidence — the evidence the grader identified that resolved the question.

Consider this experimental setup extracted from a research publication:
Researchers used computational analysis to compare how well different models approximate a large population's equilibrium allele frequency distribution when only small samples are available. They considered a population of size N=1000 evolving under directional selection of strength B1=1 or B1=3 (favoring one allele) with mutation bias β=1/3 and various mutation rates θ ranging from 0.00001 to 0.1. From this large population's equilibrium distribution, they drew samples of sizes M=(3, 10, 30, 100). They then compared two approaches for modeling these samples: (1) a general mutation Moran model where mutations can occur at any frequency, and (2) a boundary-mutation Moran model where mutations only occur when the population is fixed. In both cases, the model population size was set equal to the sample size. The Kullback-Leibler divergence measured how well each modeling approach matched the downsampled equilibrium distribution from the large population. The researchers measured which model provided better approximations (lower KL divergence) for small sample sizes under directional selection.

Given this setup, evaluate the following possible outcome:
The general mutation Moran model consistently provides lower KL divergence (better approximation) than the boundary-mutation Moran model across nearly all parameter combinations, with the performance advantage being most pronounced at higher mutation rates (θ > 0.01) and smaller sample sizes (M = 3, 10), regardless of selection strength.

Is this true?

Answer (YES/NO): NO